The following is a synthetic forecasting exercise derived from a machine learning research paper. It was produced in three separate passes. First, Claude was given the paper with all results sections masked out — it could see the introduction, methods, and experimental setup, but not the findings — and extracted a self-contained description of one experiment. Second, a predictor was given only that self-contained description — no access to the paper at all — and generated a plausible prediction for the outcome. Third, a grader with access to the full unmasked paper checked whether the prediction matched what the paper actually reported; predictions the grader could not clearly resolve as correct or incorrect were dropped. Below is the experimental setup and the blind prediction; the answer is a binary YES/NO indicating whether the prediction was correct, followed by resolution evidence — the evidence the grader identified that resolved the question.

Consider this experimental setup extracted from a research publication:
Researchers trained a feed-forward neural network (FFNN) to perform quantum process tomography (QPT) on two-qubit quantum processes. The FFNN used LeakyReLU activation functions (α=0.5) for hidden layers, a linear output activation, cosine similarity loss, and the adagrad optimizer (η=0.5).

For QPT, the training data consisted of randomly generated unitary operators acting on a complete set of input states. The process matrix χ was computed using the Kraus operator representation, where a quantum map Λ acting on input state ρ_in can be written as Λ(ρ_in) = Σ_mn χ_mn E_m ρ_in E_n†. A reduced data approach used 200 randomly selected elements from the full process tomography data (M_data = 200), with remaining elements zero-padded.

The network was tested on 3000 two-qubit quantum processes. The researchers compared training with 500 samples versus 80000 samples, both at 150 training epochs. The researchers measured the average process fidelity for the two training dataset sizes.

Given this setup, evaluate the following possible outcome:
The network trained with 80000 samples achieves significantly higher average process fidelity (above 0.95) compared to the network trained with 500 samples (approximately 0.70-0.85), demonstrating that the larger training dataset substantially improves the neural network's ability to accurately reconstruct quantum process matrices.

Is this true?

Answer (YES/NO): NO